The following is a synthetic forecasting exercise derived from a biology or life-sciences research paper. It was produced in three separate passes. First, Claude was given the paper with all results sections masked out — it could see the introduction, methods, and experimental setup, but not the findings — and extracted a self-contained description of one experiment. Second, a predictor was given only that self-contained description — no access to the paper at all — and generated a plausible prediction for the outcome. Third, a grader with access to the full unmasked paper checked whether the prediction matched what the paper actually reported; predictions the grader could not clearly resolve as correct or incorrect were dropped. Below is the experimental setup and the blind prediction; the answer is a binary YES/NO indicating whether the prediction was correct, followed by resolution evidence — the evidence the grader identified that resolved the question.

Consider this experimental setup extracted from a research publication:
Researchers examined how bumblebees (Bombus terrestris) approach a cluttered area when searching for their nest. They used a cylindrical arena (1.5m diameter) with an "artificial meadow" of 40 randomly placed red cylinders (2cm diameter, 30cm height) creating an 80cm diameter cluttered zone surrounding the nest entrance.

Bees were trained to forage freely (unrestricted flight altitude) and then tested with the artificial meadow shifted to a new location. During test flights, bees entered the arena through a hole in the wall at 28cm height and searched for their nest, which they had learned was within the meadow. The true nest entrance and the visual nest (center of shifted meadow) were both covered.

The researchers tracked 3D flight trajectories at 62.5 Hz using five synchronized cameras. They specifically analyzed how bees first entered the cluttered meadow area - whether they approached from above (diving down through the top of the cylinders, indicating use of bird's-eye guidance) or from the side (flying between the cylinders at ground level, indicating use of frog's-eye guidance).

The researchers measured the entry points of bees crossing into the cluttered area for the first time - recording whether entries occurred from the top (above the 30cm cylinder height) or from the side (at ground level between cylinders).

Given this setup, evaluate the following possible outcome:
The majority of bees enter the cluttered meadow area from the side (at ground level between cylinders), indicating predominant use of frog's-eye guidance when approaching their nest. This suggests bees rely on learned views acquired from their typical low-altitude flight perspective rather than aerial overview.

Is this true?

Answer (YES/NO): YES